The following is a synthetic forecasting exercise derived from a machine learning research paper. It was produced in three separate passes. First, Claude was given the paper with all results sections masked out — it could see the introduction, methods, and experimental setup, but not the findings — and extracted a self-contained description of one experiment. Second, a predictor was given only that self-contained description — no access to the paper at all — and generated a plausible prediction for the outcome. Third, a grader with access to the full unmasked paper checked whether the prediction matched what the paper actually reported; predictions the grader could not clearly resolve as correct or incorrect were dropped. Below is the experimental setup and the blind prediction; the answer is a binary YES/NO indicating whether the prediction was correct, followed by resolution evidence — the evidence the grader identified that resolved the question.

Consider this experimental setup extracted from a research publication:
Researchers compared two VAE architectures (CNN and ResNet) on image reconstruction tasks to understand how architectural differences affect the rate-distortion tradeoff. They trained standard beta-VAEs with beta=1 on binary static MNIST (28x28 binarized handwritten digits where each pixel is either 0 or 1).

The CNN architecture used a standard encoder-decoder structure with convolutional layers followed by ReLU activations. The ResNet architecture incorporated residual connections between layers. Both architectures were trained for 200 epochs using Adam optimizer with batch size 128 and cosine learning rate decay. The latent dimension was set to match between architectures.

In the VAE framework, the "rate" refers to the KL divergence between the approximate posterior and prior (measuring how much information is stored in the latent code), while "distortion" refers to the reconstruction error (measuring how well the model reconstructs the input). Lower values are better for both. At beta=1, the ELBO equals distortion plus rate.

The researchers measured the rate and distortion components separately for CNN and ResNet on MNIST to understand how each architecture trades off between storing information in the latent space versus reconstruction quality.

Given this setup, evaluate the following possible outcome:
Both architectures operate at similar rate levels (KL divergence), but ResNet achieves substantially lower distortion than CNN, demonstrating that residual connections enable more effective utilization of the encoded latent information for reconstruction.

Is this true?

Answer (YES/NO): NO